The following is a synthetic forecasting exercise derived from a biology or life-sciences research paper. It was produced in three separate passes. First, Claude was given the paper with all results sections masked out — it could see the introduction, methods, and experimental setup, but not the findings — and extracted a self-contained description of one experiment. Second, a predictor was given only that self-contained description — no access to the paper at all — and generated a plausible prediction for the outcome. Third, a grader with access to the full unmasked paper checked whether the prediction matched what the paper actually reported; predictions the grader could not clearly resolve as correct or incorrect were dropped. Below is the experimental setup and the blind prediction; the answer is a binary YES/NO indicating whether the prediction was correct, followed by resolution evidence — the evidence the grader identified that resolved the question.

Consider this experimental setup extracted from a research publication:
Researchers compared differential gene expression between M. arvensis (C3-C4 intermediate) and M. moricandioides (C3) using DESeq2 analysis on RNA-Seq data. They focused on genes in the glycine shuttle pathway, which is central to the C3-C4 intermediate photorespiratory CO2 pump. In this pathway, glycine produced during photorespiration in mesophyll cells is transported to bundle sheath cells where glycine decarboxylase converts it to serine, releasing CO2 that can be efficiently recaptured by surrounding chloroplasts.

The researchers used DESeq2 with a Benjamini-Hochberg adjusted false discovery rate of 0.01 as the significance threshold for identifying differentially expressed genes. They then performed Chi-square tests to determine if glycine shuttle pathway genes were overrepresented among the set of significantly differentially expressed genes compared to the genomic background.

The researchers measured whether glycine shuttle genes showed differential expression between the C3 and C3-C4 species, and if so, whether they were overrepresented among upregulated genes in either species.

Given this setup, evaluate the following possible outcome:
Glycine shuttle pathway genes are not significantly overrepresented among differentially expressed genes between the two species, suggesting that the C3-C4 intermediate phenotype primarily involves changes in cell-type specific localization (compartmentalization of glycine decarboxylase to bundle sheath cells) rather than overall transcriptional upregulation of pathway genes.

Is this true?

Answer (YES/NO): NO